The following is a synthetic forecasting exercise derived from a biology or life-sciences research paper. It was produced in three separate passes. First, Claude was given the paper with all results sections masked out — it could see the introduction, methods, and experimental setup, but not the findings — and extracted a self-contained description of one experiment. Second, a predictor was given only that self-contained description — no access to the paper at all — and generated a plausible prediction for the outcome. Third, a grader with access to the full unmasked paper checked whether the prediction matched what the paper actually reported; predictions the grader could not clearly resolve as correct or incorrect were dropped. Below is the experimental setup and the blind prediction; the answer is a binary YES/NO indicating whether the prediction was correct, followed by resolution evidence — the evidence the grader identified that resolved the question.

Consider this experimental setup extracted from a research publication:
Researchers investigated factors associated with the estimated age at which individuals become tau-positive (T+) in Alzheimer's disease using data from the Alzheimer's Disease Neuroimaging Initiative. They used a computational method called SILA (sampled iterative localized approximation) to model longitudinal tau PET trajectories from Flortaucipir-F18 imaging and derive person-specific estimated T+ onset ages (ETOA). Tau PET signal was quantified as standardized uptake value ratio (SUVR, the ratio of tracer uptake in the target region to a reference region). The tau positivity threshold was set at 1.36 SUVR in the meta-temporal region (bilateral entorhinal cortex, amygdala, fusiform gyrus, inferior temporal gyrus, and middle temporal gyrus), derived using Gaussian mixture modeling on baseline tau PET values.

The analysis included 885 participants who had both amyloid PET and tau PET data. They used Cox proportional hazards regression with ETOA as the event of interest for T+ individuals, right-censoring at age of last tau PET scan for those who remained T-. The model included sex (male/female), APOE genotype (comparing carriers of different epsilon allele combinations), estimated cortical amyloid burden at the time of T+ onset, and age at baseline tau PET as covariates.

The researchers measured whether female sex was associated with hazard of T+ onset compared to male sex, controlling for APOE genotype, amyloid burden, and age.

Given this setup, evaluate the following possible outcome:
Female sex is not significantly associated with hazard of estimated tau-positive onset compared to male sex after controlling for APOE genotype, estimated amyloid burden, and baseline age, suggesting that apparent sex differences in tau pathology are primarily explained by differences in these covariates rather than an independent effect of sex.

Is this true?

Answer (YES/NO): YES